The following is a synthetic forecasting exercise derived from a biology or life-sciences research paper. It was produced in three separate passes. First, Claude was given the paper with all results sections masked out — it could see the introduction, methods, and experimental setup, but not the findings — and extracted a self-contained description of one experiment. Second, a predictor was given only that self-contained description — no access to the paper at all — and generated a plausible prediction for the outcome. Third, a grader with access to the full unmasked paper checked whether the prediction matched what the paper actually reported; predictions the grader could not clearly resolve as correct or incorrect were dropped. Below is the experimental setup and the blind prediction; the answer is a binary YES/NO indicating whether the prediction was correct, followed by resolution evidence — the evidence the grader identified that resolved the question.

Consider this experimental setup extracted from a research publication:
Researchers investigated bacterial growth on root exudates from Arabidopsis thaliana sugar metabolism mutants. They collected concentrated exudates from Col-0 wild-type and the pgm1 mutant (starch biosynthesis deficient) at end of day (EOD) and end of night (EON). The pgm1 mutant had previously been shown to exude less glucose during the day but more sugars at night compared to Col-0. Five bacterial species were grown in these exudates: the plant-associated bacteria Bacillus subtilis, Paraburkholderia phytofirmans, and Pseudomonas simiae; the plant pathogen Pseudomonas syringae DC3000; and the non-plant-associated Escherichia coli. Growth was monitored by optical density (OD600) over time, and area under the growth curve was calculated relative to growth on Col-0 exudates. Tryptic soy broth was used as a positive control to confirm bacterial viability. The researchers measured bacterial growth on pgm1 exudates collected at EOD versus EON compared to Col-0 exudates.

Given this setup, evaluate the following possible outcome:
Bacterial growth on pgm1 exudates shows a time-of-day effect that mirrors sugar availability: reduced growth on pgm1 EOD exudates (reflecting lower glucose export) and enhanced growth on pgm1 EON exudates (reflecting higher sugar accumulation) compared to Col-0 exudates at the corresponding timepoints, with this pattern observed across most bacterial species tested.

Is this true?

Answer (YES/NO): NO